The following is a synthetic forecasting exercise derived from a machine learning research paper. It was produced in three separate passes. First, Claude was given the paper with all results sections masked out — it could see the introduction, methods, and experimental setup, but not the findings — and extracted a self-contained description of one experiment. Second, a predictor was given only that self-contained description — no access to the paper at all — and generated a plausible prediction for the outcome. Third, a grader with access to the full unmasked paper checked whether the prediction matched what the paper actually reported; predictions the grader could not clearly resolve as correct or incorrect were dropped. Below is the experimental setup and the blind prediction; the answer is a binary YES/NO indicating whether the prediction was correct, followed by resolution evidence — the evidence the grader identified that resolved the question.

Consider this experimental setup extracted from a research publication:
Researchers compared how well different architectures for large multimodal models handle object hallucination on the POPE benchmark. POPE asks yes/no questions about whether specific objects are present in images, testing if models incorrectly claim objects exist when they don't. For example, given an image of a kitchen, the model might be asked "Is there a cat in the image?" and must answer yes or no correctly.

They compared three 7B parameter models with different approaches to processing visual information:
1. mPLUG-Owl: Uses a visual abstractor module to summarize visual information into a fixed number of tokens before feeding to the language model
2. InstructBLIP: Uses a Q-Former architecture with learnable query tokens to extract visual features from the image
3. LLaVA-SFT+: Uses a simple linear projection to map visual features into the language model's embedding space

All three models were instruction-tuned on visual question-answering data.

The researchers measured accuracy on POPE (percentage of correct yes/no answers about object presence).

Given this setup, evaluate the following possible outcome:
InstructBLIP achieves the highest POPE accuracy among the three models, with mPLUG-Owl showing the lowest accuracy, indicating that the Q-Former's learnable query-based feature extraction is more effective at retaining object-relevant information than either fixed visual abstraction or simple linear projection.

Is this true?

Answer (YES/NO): NO